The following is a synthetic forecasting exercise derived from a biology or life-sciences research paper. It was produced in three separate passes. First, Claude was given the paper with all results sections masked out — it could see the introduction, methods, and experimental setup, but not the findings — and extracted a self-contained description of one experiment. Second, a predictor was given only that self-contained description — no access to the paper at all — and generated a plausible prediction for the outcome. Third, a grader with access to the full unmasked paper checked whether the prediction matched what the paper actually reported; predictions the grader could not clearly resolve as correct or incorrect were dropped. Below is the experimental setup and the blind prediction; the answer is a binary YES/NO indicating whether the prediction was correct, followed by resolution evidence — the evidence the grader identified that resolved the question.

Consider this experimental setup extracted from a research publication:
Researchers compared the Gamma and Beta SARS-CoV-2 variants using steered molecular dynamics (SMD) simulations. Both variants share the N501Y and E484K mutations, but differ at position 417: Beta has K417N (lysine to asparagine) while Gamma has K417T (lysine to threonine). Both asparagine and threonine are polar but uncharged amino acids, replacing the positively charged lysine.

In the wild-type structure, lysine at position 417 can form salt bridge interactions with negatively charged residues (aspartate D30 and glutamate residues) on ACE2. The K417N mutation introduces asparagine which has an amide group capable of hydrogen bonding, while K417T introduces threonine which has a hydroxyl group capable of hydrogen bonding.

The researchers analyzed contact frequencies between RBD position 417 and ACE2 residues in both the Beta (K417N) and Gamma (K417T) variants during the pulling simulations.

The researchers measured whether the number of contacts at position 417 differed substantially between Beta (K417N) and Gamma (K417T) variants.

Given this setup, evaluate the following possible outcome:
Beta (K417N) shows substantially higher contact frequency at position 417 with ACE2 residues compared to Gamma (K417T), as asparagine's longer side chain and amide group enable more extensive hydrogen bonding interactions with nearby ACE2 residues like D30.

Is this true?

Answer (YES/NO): YES